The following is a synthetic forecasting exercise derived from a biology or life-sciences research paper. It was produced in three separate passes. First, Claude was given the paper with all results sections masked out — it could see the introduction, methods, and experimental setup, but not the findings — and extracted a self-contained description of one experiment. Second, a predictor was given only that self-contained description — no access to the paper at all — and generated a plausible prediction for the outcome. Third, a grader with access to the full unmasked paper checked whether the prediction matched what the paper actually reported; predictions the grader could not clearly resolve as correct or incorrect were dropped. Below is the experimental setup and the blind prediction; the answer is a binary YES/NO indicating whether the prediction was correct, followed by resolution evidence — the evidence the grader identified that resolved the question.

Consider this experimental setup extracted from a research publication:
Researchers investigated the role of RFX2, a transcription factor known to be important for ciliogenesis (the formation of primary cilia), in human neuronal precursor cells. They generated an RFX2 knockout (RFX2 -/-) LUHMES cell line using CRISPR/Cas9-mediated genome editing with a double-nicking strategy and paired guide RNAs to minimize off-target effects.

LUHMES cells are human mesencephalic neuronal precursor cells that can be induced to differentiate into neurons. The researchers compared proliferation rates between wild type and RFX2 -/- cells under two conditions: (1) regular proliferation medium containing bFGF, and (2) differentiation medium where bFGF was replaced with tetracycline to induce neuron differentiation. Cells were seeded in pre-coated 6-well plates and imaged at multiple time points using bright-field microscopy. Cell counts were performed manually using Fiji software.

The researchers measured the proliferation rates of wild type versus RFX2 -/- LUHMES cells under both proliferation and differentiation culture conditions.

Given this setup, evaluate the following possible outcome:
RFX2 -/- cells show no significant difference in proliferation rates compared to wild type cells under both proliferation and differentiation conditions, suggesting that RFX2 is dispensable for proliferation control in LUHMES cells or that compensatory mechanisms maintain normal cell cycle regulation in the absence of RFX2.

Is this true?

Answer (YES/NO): YES